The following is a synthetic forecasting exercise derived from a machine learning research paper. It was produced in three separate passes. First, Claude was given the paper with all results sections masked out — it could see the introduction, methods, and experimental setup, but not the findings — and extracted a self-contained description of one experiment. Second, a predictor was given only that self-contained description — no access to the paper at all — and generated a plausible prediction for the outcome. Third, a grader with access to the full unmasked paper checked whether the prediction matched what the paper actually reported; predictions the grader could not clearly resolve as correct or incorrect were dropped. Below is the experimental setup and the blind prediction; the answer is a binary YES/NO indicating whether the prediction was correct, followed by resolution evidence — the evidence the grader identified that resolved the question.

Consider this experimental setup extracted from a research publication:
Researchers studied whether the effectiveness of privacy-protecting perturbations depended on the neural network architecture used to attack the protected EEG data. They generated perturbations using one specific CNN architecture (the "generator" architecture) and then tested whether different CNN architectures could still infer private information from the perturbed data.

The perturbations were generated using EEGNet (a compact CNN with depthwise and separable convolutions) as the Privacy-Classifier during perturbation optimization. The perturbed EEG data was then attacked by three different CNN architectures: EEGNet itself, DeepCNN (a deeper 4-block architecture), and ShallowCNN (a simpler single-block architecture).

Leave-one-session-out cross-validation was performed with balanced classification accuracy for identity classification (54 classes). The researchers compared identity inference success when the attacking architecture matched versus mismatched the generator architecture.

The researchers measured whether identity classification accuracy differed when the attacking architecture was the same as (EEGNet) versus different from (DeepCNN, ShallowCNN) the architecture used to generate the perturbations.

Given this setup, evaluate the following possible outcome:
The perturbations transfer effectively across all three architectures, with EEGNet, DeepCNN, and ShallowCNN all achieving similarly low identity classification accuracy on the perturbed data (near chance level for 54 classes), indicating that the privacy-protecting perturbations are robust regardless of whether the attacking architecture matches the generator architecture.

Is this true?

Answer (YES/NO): NO